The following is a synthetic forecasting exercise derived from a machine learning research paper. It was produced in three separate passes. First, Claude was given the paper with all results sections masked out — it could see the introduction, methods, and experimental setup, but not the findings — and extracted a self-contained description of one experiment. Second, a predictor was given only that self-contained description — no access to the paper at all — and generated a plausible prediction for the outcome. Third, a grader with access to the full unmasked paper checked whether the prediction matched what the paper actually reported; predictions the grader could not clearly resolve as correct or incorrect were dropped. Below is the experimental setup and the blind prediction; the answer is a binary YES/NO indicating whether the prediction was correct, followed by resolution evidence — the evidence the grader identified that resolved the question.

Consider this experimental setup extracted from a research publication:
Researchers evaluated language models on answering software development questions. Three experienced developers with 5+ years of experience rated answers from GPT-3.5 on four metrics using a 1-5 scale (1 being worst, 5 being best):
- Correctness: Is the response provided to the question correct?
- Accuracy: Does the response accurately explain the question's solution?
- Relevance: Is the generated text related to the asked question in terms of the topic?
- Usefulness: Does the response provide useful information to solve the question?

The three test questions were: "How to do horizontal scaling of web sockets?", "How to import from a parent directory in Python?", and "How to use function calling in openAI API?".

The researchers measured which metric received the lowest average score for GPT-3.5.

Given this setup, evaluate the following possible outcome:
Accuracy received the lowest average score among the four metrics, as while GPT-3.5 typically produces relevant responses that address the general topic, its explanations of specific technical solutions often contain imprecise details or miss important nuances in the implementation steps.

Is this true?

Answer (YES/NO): NO